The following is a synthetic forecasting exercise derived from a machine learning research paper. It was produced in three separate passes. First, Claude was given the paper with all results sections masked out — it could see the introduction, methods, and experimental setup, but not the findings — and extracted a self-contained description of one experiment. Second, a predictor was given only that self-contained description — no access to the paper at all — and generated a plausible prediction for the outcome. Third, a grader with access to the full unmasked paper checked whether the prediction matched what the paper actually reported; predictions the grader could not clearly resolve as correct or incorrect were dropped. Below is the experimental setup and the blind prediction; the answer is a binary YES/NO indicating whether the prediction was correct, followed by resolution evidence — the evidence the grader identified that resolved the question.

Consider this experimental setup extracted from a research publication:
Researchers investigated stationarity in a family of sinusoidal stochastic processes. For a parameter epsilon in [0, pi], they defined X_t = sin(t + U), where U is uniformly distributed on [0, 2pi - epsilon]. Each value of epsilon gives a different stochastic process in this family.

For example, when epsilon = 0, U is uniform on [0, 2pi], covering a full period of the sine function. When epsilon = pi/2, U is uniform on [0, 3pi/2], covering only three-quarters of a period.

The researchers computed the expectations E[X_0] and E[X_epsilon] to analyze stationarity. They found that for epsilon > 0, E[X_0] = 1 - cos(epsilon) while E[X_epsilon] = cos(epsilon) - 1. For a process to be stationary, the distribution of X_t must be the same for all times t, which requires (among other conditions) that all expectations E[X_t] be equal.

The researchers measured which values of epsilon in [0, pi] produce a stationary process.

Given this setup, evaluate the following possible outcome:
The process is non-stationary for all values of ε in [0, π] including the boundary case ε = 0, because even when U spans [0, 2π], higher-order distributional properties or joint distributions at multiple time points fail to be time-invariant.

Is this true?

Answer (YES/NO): NO